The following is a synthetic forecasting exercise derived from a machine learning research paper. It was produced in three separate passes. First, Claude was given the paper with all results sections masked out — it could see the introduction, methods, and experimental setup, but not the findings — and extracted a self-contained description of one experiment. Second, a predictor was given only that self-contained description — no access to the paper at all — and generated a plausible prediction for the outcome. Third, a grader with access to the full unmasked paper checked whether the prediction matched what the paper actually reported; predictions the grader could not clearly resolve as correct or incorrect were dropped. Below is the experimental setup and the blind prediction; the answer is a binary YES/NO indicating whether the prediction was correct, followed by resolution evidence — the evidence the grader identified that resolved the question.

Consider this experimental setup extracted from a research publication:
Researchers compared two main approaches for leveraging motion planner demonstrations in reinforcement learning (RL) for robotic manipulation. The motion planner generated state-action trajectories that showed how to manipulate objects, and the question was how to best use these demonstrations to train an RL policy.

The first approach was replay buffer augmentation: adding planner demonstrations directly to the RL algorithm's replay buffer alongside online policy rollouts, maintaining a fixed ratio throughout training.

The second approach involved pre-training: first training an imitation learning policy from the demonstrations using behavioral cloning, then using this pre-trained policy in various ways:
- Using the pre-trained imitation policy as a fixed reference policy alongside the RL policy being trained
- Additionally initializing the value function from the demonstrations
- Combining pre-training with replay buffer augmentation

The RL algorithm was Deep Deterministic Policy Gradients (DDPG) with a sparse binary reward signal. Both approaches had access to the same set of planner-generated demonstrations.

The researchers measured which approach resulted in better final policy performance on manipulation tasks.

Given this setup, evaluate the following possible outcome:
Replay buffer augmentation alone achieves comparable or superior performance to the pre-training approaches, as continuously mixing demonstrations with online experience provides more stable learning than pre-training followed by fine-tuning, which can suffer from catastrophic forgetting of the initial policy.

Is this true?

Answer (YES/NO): YES